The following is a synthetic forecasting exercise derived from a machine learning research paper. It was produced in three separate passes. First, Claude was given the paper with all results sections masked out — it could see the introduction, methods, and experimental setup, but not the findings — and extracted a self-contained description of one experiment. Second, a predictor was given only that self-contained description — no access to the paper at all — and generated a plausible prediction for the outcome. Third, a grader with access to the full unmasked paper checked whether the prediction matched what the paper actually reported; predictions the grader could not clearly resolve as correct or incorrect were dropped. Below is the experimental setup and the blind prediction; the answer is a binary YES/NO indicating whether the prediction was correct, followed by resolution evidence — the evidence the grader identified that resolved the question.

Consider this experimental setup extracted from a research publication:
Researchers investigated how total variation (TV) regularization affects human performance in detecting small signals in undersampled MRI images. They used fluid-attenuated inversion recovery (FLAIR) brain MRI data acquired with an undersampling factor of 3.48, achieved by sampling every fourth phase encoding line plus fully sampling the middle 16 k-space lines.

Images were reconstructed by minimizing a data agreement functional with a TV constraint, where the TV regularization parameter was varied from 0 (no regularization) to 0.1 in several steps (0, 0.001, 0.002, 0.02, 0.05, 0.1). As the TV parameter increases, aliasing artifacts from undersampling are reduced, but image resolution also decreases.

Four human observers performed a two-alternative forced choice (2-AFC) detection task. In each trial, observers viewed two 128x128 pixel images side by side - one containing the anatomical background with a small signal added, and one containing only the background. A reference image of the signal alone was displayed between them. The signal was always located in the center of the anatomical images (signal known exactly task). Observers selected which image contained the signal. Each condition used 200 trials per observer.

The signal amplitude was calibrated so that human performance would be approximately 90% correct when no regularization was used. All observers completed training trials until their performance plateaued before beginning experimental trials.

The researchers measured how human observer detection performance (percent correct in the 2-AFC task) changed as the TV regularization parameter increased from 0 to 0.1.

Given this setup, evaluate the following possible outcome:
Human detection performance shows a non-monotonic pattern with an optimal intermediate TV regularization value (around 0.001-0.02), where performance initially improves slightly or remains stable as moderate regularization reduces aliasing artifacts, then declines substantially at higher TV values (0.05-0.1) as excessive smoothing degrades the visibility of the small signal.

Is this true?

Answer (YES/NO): NO